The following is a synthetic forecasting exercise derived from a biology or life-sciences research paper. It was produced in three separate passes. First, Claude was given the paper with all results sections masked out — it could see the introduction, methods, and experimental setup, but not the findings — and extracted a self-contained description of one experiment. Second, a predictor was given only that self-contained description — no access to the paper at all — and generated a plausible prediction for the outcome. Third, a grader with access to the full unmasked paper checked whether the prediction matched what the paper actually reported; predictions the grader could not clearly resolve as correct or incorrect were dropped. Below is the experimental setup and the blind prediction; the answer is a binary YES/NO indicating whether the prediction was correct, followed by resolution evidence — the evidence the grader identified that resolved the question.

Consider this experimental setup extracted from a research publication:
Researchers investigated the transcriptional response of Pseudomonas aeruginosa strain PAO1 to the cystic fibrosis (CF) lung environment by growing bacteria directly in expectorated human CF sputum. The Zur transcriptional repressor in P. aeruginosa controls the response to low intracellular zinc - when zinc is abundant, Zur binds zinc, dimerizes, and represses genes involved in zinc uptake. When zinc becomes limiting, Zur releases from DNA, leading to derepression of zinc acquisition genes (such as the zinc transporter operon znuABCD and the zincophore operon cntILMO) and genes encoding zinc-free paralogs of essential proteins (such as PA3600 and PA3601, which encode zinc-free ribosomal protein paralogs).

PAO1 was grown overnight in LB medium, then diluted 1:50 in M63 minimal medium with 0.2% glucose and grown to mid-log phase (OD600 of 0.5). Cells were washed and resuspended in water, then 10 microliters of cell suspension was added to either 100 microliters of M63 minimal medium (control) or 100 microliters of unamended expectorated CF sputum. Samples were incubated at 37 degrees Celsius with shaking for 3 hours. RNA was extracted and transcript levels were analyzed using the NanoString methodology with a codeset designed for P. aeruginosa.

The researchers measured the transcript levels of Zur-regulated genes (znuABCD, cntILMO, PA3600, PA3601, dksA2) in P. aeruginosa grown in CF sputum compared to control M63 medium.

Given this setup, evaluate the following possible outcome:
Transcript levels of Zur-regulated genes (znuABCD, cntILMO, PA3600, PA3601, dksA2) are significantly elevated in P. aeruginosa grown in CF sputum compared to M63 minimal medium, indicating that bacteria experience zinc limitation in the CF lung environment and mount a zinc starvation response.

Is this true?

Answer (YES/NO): YES